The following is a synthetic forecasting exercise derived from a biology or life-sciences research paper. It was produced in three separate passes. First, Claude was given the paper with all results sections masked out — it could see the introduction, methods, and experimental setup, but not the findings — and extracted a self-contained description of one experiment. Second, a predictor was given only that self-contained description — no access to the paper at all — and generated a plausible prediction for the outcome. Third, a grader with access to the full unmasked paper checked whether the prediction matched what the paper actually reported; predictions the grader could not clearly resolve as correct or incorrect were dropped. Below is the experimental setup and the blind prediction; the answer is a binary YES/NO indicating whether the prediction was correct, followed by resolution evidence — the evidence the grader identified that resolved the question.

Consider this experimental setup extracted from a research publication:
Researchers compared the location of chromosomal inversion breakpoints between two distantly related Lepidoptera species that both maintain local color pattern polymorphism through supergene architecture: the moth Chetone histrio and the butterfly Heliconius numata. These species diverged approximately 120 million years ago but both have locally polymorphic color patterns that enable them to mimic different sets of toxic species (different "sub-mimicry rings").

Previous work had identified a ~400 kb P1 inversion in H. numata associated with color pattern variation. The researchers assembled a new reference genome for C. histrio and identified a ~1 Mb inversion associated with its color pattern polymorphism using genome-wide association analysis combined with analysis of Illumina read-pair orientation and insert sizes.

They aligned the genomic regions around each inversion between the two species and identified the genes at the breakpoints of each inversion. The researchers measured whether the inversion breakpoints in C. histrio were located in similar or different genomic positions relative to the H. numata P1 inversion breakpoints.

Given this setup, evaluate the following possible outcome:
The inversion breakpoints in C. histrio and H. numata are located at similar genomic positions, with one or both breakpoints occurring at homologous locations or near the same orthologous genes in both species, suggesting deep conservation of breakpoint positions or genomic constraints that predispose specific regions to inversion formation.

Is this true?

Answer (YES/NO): YES